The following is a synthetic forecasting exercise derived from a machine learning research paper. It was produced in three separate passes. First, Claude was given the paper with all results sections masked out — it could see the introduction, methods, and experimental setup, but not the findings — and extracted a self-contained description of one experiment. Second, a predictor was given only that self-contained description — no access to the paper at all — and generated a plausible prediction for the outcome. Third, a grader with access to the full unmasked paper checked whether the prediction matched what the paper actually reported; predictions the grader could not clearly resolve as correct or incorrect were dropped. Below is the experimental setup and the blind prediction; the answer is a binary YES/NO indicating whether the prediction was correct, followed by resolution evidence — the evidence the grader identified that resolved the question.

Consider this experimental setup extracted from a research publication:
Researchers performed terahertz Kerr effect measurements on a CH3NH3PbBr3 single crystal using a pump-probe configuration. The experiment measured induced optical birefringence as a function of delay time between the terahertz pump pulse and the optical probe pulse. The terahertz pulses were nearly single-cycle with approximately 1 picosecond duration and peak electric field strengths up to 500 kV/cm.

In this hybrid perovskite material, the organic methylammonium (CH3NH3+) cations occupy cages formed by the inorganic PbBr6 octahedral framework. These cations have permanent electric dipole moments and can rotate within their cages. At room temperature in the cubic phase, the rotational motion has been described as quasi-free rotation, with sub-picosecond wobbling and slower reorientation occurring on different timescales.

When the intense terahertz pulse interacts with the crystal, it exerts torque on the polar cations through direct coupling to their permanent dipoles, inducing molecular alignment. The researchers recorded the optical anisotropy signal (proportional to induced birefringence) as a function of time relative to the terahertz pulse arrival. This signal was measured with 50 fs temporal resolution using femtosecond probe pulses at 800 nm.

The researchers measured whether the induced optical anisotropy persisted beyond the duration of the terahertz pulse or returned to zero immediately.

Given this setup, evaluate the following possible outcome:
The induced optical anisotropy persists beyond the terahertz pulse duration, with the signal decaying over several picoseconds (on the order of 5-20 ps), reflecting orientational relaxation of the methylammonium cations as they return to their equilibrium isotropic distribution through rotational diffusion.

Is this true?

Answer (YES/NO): YES